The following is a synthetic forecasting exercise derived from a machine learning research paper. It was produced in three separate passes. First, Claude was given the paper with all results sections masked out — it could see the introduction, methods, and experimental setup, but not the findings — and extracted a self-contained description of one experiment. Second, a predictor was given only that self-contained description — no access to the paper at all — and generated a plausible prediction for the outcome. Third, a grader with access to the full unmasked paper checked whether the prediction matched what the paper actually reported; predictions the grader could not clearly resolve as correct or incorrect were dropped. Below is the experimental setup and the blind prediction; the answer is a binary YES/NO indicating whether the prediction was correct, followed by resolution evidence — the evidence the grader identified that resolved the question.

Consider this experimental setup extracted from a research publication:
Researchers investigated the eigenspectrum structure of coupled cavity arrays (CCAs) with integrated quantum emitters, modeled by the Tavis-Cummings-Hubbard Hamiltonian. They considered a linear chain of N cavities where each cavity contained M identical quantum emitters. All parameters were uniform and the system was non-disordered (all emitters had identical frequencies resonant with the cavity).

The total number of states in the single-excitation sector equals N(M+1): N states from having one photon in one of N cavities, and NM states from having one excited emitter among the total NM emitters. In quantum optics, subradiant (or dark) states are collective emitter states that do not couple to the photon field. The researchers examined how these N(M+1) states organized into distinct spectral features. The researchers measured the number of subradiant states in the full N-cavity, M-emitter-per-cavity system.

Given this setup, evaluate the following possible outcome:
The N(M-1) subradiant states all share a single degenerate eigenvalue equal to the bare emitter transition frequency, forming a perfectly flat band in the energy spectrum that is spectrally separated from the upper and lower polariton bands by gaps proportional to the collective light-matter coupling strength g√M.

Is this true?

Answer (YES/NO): NO